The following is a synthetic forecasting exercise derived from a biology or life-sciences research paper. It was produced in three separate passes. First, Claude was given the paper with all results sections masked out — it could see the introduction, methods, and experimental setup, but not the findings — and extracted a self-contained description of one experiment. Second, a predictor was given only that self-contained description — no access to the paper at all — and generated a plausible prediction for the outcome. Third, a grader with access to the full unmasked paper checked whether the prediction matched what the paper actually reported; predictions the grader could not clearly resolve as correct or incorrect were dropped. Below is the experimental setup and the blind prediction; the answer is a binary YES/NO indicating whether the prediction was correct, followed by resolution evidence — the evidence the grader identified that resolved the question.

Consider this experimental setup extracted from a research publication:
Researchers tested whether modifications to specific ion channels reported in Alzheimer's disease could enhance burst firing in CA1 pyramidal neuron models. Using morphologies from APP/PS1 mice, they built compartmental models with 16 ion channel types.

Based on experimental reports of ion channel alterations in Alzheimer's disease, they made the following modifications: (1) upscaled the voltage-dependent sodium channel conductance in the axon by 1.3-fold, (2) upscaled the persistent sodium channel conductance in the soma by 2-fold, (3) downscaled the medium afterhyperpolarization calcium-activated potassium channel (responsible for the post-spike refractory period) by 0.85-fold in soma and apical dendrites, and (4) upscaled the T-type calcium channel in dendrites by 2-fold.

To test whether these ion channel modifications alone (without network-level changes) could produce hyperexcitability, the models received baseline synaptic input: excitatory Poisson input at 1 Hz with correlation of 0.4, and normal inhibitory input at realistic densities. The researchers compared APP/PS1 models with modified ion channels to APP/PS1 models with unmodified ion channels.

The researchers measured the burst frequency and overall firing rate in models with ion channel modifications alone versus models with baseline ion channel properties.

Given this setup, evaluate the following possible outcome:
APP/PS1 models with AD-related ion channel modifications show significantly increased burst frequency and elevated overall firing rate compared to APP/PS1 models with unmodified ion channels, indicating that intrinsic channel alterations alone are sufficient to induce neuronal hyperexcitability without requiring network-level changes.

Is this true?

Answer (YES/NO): NO